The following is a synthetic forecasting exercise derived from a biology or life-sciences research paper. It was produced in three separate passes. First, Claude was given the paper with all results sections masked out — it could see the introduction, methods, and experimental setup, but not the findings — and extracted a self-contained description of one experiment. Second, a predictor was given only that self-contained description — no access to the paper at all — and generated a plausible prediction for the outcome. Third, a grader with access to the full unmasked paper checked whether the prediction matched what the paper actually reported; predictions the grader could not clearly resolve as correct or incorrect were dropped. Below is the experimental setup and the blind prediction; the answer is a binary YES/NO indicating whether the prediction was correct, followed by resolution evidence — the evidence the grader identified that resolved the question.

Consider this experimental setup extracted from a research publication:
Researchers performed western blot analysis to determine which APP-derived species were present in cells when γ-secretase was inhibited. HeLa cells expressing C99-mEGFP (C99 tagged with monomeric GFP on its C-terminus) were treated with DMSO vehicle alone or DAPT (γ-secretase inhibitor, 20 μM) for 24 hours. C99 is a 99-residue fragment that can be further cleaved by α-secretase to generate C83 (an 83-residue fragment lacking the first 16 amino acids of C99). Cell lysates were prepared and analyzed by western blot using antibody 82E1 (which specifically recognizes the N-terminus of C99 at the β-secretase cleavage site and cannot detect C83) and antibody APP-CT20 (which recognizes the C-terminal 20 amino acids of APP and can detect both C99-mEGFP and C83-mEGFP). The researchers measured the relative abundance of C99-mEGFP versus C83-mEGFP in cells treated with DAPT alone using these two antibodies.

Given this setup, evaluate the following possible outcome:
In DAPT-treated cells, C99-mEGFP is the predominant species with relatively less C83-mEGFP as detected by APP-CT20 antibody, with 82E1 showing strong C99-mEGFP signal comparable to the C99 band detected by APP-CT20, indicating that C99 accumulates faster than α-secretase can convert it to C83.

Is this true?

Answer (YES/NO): NO